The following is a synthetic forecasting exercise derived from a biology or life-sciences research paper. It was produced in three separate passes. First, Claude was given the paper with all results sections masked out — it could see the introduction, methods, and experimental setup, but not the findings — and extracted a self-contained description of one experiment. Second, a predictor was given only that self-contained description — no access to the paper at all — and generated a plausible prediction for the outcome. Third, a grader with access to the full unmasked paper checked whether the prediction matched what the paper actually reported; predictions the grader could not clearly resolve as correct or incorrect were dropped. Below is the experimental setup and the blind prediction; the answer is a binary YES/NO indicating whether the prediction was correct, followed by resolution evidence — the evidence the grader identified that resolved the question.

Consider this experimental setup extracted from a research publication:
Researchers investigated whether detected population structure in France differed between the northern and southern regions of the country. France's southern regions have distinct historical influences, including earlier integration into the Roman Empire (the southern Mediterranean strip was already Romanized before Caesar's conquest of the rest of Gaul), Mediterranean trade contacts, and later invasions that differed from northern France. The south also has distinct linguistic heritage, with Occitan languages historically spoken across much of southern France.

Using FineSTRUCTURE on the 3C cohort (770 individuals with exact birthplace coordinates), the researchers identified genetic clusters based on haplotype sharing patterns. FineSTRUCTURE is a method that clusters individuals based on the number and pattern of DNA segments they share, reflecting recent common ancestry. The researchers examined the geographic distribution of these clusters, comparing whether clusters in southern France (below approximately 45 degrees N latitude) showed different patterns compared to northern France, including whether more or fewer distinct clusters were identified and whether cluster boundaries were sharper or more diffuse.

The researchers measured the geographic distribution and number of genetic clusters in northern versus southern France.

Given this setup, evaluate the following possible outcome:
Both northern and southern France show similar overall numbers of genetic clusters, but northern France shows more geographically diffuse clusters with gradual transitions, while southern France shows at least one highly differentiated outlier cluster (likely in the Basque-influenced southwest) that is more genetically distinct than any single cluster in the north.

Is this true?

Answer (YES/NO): YES